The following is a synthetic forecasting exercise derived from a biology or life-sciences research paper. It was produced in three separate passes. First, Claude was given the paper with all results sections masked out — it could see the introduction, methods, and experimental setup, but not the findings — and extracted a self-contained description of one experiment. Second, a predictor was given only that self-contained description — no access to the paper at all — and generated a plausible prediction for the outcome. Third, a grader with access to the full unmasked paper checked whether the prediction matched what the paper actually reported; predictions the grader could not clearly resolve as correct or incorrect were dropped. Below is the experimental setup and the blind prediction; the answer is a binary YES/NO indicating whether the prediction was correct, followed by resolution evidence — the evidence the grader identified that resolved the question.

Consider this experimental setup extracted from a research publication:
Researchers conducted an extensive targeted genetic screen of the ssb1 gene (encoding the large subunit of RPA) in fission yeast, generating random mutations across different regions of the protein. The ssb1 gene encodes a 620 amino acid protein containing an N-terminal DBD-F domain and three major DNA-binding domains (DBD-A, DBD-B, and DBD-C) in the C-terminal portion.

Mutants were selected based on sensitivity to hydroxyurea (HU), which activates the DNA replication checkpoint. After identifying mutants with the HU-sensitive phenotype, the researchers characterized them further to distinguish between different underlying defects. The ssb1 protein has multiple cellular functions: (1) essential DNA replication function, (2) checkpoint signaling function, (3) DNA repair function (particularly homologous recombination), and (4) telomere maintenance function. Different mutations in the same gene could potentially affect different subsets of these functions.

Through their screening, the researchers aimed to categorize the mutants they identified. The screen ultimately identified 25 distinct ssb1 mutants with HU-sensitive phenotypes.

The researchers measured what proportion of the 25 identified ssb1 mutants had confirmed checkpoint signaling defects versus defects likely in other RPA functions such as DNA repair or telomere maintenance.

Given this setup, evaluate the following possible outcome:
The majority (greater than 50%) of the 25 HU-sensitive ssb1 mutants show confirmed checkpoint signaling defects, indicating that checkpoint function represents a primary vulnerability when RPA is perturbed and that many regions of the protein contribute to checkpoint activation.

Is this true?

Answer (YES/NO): NO